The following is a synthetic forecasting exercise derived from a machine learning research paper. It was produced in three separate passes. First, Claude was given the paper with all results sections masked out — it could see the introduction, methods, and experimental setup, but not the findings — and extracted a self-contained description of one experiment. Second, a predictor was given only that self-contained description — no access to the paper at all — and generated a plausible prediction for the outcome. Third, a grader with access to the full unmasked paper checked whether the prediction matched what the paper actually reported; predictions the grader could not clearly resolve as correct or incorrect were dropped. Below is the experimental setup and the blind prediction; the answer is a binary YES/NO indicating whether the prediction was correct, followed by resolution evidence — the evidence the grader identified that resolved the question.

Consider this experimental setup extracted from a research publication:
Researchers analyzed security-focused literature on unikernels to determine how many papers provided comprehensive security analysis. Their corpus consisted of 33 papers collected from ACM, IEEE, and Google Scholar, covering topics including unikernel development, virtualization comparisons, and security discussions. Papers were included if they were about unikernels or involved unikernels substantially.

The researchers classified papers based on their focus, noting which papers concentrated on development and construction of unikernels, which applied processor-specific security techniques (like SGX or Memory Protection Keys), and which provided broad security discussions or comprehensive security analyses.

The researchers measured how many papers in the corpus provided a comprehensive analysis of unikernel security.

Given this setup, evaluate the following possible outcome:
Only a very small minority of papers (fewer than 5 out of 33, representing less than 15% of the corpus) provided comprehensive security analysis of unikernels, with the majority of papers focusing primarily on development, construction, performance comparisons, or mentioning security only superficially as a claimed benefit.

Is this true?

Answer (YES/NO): YES